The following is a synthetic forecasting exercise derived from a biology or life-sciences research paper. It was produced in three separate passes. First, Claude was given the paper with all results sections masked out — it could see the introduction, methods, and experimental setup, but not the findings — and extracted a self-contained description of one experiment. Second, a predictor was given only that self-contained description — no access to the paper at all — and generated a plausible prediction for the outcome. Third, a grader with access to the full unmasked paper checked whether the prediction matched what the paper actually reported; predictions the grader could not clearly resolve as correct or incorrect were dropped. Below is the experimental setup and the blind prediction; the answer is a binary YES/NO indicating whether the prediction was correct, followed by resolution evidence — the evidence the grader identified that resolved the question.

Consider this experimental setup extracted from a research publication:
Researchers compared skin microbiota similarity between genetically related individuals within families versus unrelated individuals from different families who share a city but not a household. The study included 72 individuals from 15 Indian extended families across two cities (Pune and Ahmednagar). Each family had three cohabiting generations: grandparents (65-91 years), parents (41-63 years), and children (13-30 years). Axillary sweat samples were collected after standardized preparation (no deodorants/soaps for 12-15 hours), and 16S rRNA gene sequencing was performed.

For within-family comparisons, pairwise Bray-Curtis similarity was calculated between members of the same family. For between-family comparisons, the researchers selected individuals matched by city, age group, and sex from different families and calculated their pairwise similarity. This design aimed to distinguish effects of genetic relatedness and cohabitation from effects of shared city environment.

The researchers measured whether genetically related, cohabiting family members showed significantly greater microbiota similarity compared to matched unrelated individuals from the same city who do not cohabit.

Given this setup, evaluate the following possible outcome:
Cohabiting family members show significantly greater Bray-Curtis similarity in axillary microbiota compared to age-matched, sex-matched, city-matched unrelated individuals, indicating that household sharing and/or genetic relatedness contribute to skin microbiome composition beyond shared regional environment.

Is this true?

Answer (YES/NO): NO